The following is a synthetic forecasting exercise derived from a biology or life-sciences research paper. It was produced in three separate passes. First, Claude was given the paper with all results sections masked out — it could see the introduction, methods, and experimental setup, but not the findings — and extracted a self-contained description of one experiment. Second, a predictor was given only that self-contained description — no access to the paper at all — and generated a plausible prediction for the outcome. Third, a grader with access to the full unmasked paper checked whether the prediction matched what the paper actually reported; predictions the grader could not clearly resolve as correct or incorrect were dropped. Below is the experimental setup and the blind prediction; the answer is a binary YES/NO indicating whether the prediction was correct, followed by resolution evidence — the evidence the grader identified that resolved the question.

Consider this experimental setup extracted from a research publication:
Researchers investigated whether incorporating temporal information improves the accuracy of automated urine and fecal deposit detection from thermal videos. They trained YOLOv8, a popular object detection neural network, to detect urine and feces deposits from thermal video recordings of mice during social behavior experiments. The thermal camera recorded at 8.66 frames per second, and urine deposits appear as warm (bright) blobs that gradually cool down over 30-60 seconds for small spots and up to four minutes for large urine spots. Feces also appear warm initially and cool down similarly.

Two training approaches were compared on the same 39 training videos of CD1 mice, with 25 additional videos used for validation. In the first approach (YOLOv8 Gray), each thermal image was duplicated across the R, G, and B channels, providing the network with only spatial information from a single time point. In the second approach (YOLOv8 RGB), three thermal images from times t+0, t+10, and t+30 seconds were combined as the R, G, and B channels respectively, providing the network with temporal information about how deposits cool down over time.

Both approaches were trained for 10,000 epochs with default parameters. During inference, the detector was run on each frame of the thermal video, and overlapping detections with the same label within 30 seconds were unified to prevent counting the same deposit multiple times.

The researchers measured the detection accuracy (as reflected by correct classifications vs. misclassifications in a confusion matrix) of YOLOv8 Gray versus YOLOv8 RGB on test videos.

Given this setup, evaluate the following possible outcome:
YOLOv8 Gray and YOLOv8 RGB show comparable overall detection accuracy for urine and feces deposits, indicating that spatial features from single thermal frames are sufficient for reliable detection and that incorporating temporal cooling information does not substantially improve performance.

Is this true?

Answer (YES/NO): NO